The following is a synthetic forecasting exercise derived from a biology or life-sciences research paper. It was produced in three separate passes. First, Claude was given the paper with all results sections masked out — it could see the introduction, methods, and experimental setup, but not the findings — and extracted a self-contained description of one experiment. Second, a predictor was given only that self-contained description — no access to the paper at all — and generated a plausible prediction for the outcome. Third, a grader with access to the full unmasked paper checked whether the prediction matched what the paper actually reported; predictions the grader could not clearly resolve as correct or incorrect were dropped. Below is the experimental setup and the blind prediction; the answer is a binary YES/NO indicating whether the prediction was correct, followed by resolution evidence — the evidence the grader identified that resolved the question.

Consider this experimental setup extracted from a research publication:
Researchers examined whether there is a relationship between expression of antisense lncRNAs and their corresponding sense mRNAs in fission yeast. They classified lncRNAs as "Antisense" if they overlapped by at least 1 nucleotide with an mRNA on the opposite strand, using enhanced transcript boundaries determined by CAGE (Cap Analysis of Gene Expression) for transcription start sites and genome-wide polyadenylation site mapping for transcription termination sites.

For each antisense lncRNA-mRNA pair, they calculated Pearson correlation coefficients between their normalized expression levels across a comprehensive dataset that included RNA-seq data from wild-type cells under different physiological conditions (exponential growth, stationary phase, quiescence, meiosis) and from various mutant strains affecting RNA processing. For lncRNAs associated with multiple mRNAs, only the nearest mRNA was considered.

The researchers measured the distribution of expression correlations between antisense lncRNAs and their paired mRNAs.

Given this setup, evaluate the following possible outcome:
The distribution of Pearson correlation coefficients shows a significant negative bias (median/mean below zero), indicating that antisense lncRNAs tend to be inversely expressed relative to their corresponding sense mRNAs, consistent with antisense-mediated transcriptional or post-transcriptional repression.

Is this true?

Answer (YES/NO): NO